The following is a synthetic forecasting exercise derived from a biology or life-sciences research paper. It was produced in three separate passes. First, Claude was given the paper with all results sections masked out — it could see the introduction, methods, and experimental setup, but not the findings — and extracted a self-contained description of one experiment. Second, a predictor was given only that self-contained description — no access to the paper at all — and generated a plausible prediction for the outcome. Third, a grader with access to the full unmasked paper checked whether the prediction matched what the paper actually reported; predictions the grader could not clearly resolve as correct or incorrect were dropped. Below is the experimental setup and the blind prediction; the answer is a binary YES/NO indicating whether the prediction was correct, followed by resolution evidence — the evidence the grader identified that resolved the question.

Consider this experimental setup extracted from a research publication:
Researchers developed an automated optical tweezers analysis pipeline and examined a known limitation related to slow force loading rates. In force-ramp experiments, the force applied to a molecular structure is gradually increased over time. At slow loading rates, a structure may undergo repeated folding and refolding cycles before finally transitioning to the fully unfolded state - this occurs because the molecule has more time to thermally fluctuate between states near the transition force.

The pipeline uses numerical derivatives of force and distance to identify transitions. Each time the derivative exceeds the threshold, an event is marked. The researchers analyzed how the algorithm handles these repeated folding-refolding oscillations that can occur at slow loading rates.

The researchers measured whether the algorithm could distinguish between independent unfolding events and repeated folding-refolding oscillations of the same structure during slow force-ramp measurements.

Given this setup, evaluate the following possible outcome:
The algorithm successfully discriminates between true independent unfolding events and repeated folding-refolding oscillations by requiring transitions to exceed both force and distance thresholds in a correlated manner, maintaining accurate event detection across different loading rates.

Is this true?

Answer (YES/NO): NO